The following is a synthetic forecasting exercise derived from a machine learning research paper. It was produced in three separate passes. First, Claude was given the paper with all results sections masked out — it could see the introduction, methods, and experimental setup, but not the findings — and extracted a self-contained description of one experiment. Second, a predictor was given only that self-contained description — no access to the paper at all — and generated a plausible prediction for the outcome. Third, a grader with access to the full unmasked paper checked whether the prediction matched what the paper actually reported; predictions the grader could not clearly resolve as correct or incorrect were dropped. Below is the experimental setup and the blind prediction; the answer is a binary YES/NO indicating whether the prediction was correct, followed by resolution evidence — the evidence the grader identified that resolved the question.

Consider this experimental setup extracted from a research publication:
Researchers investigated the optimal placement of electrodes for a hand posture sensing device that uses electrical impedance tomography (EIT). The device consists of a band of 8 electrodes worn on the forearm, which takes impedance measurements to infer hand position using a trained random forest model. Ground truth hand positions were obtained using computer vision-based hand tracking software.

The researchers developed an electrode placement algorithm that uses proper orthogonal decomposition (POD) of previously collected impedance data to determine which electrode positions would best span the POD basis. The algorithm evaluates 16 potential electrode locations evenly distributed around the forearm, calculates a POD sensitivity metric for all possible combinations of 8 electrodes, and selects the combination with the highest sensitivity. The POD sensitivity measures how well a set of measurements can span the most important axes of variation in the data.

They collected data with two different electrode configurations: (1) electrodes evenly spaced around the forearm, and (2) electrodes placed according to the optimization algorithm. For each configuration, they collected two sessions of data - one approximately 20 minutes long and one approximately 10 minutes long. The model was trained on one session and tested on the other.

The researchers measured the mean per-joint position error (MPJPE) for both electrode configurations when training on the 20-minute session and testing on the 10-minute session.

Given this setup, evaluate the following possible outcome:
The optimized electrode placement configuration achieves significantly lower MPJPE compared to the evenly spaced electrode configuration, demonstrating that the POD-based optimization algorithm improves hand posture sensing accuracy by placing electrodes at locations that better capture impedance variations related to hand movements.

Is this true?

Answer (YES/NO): NO